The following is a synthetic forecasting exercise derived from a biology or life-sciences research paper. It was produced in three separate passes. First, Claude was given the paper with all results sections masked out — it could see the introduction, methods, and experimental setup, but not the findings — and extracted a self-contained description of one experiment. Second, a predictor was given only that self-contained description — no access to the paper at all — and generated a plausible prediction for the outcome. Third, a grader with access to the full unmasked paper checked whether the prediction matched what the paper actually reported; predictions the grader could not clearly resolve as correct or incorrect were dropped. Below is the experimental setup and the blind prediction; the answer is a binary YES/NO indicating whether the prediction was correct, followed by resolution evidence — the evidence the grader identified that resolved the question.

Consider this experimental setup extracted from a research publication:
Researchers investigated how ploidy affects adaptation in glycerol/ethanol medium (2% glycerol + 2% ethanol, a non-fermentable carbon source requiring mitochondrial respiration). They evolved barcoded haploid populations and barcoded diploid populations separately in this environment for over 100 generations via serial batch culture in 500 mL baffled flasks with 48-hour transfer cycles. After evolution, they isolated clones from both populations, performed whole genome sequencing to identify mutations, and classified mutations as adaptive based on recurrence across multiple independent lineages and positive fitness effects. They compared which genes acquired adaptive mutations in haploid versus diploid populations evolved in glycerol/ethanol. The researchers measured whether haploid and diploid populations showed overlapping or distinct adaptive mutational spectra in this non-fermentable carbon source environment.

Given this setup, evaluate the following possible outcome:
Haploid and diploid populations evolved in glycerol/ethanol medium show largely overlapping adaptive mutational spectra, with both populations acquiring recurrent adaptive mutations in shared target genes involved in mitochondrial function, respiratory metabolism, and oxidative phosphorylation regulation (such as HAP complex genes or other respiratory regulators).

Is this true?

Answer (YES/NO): NO